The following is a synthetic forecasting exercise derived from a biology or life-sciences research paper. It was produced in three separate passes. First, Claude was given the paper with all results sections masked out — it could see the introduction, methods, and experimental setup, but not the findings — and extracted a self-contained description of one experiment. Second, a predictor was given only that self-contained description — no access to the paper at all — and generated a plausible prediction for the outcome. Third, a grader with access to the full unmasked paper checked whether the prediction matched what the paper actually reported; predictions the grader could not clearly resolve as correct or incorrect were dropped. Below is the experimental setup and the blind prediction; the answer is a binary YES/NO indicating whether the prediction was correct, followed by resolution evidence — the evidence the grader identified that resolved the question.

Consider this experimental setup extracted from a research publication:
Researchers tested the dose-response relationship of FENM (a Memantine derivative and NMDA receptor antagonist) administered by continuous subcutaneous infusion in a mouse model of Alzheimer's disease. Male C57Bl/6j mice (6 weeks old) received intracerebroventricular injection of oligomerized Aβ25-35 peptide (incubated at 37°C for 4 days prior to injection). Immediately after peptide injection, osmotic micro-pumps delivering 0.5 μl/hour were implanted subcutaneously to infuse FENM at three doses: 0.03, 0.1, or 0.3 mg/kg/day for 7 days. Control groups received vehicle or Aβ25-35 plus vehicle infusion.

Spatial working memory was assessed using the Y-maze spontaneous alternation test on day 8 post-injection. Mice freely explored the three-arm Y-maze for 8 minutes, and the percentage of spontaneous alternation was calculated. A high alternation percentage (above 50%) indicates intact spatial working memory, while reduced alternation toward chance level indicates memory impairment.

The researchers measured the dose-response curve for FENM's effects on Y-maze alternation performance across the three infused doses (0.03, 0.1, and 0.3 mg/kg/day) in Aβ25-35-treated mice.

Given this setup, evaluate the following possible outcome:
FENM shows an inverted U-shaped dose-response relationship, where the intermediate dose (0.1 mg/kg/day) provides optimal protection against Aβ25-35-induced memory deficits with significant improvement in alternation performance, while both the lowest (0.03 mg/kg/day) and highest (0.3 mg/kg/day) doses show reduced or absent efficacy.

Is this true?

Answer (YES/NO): NO